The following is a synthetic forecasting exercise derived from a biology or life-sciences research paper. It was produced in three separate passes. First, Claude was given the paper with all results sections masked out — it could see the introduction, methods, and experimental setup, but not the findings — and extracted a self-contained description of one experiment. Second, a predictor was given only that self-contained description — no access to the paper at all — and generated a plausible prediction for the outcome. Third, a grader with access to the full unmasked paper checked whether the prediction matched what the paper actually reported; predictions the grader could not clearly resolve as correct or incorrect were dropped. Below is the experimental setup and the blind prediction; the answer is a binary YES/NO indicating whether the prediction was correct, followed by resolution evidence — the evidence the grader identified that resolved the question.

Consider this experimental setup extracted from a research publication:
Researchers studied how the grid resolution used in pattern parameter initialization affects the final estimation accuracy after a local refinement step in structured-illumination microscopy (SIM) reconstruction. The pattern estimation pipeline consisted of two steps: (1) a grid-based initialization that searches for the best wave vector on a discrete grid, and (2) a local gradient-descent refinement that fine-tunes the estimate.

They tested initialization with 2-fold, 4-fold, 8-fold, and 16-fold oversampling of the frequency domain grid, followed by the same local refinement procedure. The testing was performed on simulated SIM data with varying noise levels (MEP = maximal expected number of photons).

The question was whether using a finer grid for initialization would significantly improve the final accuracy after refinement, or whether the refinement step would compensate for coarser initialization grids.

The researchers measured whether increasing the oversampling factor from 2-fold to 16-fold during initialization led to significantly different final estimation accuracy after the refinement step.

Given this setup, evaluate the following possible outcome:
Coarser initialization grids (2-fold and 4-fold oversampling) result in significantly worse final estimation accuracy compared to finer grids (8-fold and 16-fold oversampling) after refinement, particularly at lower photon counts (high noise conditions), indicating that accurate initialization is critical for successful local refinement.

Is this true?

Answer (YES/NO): NO